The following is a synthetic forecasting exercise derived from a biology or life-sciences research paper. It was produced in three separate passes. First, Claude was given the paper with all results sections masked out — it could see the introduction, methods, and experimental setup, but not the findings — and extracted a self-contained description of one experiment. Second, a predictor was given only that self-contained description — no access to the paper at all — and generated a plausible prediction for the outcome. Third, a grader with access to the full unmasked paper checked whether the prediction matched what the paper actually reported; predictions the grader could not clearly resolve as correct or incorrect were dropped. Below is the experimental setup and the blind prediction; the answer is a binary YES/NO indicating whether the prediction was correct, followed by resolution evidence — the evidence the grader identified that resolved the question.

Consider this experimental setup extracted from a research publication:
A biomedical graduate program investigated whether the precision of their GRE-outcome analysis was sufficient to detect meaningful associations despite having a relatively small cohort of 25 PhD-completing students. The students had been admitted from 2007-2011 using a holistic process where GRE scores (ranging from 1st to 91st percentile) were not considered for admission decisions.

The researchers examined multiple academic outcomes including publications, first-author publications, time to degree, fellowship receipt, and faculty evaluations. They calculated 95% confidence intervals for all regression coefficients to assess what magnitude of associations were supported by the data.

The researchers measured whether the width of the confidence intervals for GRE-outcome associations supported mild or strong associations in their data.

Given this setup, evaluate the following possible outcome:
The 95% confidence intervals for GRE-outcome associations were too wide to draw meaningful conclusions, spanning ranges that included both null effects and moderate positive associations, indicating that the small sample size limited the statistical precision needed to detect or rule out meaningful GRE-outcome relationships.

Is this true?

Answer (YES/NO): NO